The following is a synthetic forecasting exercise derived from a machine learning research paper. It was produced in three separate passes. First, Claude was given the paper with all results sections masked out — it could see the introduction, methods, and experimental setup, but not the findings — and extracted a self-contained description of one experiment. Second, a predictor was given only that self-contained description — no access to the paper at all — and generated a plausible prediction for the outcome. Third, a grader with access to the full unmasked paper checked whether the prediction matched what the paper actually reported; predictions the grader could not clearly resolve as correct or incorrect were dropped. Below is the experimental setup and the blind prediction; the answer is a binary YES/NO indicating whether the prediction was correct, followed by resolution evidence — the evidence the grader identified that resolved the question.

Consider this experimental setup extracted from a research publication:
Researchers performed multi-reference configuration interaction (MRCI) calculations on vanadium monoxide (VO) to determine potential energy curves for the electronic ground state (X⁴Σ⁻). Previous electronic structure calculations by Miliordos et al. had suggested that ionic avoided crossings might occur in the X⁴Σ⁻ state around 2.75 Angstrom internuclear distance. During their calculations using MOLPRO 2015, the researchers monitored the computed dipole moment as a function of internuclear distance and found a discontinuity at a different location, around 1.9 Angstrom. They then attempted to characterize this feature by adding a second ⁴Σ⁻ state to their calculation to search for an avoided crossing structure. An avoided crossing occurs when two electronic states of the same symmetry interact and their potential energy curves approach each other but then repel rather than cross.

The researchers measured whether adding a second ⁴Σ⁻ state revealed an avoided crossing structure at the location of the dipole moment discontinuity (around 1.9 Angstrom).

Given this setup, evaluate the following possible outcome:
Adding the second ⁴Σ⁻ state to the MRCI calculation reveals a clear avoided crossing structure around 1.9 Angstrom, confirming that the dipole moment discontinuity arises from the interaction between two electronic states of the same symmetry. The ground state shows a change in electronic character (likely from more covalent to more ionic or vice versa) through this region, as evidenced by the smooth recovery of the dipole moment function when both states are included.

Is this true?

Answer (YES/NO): NO